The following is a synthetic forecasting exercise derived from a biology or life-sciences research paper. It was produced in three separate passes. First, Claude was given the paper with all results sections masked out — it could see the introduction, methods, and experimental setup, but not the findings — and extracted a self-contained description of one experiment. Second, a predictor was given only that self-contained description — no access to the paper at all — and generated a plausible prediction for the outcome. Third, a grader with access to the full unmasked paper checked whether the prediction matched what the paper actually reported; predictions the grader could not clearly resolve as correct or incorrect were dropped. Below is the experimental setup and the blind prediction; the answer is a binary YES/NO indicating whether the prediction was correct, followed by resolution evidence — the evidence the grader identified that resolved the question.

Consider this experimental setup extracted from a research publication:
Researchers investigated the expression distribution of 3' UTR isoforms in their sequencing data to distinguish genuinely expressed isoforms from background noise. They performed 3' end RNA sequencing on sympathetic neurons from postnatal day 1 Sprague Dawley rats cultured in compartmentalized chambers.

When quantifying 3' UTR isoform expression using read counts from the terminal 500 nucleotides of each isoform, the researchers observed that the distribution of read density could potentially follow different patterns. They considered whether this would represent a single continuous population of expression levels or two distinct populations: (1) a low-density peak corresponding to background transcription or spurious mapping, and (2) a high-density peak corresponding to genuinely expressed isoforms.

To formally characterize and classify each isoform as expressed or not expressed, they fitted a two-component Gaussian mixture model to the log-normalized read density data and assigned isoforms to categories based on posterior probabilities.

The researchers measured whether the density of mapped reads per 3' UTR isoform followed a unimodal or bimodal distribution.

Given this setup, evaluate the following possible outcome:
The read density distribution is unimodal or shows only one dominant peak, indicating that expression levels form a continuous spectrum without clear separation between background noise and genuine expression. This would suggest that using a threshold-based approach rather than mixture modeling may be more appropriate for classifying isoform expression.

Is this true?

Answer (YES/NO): NO